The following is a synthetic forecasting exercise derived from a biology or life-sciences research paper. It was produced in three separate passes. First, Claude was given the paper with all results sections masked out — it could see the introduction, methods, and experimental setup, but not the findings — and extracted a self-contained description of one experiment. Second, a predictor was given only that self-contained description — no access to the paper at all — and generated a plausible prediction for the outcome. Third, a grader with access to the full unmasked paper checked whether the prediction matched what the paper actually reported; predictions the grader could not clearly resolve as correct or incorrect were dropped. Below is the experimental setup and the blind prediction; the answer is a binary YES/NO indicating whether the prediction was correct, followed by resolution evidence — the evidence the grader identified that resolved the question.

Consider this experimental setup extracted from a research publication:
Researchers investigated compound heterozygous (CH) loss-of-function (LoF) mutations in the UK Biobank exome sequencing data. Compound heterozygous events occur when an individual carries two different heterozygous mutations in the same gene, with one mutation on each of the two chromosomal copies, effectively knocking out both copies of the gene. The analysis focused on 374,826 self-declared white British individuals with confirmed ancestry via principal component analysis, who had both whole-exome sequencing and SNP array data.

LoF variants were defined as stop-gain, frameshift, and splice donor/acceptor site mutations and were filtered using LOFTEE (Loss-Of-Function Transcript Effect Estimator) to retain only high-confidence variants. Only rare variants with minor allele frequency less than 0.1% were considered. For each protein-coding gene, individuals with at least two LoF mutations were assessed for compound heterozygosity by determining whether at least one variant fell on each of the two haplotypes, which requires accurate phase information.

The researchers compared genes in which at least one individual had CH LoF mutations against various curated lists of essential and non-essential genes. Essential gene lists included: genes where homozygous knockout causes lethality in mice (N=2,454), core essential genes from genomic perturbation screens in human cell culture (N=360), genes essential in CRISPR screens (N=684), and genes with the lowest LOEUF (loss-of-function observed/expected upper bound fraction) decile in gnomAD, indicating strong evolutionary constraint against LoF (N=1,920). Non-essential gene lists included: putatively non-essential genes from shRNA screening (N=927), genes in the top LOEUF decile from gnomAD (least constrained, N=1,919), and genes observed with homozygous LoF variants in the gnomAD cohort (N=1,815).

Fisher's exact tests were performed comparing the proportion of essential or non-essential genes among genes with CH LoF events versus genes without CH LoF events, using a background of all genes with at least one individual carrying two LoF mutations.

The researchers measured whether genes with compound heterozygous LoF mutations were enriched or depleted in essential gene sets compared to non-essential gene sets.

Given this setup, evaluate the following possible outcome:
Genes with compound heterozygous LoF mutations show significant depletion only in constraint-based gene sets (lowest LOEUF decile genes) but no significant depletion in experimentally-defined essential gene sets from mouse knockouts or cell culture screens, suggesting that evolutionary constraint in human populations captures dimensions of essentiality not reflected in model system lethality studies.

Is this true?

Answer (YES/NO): NO